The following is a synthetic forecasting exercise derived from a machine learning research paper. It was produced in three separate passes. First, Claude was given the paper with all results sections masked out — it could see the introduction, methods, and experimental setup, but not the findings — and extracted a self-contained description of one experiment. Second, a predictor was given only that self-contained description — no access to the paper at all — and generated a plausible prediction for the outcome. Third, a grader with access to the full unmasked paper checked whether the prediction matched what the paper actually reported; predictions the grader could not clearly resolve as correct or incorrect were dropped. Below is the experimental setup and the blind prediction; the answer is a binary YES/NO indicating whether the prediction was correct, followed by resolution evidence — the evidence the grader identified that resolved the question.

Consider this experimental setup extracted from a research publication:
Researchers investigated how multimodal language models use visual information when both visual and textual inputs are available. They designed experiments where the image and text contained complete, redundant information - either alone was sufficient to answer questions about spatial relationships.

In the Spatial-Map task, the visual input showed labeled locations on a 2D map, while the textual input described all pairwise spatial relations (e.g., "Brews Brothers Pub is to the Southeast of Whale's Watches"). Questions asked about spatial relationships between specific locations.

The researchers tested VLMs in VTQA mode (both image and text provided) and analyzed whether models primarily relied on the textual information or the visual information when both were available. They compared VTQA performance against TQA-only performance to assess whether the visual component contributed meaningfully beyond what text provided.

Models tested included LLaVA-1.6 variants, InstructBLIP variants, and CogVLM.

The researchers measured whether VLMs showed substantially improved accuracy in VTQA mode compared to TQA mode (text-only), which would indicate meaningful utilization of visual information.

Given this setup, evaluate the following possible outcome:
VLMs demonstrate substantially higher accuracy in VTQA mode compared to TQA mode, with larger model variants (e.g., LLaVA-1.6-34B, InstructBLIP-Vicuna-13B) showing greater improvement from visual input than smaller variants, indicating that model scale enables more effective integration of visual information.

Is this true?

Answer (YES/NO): NO